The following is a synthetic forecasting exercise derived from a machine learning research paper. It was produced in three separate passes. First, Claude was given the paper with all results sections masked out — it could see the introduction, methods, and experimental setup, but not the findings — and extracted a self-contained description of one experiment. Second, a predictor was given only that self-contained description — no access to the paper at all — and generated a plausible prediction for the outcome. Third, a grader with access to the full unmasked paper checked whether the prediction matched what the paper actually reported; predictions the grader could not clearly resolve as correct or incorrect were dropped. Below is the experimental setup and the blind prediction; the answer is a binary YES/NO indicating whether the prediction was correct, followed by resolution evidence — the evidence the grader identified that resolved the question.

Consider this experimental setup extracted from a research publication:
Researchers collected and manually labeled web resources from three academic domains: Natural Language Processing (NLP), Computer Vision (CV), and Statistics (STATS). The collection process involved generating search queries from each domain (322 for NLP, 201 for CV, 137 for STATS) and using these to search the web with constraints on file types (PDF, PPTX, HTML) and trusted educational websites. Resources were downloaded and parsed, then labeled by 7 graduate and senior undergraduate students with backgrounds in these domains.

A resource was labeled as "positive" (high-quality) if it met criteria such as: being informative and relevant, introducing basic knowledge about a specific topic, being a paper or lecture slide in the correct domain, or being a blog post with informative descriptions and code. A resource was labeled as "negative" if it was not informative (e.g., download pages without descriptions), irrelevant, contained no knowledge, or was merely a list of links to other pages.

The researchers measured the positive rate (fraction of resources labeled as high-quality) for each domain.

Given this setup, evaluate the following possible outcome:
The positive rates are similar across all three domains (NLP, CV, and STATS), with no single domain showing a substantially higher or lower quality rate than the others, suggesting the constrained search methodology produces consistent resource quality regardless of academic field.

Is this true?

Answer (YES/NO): NO